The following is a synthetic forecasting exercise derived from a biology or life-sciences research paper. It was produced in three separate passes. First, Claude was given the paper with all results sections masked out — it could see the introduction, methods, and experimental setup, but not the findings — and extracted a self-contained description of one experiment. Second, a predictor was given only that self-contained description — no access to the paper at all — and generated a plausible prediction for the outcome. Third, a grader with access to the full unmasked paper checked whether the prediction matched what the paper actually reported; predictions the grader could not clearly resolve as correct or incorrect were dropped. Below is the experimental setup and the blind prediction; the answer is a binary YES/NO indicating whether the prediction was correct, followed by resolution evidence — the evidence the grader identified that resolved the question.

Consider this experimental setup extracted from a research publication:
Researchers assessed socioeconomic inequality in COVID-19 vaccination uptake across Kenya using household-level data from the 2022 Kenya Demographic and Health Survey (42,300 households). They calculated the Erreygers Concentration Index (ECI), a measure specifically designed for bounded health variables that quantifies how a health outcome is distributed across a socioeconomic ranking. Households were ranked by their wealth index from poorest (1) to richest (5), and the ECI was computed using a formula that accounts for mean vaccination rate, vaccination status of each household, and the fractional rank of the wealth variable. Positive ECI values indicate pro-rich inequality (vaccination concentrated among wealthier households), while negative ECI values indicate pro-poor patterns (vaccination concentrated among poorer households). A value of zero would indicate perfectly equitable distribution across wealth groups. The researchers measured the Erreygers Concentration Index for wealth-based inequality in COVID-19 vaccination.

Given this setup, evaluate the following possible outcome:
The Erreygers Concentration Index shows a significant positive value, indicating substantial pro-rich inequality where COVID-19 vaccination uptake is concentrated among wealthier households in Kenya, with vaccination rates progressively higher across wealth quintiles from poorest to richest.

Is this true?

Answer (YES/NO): NO